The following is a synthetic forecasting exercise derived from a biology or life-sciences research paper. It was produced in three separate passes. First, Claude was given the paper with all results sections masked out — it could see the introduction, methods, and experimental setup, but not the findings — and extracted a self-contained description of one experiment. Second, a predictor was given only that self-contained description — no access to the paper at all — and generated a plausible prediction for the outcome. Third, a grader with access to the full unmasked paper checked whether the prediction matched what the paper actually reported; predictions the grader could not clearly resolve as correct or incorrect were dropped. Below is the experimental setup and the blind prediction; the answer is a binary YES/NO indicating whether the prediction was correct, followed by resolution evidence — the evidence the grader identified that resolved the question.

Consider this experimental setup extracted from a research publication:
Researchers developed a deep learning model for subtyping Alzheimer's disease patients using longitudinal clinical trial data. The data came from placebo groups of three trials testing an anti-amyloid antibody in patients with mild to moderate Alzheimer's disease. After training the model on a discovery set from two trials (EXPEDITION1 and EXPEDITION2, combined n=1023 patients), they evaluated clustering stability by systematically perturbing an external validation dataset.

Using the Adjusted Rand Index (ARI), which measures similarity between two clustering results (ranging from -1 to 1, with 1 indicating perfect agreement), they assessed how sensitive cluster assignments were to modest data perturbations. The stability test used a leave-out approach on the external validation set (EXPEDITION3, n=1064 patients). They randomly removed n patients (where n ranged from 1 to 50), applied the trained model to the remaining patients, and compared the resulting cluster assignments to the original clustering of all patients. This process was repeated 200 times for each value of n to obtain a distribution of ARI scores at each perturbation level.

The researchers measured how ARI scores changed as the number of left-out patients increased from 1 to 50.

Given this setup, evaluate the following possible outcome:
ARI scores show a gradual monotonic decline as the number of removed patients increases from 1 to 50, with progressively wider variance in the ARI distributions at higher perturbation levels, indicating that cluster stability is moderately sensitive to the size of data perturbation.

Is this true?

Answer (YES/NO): NO